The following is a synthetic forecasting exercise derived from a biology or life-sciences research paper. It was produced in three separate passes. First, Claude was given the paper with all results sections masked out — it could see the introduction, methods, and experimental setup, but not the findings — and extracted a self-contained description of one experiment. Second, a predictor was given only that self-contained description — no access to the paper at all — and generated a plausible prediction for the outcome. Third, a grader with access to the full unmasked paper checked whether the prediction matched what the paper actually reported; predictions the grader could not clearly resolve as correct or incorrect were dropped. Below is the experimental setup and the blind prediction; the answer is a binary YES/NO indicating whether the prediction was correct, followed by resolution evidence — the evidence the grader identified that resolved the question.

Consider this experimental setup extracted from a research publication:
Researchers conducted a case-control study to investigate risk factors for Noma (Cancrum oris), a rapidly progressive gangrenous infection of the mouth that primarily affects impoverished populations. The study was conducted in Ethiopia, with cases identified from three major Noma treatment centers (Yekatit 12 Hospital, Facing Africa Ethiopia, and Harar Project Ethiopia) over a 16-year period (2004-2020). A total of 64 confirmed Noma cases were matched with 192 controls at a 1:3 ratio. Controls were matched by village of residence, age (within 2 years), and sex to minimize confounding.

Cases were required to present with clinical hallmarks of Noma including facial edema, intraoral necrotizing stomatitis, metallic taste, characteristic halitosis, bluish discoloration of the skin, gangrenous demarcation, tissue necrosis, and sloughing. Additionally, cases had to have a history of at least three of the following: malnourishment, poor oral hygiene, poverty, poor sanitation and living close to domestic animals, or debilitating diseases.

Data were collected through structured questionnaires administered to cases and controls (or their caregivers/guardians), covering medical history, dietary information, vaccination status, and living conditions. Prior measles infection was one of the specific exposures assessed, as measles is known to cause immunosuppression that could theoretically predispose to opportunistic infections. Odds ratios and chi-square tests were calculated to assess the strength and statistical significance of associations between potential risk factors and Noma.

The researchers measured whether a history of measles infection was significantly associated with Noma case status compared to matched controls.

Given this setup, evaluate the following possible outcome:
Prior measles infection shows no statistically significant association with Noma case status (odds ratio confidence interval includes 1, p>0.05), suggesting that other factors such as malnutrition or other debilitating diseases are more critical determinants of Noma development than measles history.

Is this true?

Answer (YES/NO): NO